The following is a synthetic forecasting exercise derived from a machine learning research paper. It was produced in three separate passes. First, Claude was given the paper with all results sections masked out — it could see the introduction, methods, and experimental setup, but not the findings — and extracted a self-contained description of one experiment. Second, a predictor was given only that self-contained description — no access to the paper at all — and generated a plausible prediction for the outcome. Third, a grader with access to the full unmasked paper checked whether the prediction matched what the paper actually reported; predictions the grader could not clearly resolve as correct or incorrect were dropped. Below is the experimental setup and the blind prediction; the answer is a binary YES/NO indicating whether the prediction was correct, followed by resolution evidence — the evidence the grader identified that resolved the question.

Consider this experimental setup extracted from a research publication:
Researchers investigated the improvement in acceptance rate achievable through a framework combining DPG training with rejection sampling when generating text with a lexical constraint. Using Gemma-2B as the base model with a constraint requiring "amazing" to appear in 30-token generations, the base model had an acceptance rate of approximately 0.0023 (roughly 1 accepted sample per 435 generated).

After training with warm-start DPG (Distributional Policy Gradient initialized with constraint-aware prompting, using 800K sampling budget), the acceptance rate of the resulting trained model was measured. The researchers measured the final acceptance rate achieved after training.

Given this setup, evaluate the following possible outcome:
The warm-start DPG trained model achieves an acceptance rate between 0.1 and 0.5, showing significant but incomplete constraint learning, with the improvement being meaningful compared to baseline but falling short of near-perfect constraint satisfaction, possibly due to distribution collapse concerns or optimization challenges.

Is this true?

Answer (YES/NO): YES